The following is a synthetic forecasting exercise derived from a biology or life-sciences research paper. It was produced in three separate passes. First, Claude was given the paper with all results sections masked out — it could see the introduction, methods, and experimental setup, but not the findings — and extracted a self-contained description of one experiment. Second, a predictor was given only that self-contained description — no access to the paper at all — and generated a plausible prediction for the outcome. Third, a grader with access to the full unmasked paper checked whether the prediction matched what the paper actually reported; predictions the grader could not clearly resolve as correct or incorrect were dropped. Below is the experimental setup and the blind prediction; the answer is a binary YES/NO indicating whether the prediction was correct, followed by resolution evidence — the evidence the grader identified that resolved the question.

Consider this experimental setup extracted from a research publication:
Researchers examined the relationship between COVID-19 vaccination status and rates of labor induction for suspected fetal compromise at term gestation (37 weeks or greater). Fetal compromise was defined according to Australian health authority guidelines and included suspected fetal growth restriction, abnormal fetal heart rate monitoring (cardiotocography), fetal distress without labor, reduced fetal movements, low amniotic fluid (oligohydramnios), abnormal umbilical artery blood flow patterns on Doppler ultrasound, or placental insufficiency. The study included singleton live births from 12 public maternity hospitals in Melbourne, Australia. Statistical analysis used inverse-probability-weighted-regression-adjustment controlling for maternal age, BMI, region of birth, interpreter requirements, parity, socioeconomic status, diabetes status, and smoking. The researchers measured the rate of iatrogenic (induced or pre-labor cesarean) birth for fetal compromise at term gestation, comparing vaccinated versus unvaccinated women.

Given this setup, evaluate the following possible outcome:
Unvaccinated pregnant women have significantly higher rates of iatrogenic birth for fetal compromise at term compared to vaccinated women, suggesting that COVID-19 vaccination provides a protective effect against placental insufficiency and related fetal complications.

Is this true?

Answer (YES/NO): NO